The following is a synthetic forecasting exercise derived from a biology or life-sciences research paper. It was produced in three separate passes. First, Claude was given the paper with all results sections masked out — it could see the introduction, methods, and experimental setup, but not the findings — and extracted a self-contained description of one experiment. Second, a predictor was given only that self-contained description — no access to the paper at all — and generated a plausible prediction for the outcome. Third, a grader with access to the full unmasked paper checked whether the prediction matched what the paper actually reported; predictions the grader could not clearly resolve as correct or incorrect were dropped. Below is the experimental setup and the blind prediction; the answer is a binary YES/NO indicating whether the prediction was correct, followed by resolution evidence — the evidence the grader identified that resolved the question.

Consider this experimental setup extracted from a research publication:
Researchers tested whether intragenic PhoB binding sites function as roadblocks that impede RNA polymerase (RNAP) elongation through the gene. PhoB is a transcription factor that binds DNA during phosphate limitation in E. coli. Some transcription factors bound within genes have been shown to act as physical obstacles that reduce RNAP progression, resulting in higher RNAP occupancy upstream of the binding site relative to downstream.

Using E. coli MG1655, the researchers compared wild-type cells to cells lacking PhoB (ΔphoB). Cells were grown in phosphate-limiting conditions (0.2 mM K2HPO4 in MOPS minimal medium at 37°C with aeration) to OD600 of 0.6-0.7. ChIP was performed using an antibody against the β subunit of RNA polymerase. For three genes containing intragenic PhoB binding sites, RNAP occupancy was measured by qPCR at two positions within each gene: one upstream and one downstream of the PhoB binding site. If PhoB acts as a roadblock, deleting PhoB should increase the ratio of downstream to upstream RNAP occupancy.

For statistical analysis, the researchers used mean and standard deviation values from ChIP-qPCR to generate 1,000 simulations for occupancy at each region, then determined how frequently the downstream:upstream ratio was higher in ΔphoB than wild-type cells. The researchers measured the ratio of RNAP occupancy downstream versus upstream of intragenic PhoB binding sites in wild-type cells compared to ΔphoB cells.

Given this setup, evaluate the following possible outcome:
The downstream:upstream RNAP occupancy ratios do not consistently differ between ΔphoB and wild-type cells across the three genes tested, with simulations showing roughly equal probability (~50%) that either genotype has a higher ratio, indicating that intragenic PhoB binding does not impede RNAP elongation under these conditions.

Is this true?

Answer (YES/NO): YES